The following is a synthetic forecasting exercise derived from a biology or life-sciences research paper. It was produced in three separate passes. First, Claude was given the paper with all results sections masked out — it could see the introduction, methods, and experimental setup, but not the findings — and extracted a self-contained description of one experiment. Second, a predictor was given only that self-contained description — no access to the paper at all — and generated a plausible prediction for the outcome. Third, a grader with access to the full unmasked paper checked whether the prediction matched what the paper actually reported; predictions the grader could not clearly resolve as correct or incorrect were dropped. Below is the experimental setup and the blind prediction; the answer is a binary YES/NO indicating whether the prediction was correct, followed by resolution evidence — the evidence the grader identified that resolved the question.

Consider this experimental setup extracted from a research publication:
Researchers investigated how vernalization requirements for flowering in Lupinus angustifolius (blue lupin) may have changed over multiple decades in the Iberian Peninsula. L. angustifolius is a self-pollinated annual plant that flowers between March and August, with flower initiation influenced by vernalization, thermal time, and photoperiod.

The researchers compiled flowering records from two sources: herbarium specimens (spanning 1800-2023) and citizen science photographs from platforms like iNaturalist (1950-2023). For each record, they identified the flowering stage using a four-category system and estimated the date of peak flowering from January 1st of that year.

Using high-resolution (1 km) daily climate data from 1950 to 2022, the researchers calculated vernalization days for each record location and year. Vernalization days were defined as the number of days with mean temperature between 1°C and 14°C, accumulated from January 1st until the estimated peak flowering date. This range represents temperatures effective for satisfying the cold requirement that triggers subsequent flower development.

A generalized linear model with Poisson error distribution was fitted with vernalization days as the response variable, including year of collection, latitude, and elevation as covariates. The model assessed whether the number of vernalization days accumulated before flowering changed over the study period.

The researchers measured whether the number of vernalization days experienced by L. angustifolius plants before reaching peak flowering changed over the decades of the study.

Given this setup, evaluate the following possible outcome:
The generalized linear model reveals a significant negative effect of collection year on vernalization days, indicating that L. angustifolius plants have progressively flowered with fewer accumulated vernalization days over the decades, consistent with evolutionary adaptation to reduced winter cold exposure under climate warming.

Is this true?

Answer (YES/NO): YES